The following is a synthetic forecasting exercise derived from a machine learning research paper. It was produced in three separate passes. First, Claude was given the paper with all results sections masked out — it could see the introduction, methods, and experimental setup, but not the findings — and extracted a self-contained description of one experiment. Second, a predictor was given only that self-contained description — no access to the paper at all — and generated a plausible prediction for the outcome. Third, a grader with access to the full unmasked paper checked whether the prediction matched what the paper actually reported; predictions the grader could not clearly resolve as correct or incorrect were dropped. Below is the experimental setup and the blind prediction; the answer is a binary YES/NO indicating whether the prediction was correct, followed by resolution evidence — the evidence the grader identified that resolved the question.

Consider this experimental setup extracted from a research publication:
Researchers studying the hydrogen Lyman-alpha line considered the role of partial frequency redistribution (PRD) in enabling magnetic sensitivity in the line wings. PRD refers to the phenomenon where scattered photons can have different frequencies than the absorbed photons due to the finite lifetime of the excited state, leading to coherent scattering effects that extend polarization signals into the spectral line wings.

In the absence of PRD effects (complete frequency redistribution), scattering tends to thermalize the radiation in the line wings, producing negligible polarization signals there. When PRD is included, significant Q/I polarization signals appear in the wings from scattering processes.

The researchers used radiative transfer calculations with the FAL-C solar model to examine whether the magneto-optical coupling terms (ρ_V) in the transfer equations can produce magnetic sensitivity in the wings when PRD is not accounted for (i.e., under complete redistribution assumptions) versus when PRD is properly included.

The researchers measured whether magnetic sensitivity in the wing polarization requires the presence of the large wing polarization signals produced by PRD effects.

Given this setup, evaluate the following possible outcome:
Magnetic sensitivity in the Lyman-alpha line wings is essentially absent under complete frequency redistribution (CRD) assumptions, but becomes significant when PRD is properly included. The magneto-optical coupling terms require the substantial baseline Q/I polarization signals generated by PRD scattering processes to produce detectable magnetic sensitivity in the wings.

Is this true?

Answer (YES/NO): YES